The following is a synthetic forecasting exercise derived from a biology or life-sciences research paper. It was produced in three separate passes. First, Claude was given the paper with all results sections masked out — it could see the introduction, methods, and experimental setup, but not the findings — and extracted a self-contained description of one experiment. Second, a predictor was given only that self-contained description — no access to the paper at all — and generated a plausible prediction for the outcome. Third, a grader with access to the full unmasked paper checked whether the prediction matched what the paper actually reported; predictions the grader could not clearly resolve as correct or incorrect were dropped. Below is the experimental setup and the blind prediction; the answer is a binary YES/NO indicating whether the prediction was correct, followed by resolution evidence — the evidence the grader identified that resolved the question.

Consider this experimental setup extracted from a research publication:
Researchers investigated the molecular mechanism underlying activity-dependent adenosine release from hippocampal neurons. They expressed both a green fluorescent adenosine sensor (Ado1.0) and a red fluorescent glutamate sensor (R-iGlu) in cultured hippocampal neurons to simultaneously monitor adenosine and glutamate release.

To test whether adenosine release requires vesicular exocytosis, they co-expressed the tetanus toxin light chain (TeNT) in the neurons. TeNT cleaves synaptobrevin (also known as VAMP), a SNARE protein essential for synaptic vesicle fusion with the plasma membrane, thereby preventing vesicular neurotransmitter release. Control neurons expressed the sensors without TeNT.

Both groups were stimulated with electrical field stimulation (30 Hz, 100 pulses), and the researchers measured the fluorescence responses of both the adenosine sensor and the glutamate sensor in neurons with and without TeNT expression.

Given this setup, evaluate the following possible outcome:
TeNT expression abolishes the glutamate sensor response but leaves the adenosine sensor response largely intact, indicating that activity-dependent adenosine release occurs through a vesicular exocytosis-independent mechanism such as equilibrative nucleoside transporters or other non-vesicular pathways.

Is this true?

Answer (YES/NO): YES